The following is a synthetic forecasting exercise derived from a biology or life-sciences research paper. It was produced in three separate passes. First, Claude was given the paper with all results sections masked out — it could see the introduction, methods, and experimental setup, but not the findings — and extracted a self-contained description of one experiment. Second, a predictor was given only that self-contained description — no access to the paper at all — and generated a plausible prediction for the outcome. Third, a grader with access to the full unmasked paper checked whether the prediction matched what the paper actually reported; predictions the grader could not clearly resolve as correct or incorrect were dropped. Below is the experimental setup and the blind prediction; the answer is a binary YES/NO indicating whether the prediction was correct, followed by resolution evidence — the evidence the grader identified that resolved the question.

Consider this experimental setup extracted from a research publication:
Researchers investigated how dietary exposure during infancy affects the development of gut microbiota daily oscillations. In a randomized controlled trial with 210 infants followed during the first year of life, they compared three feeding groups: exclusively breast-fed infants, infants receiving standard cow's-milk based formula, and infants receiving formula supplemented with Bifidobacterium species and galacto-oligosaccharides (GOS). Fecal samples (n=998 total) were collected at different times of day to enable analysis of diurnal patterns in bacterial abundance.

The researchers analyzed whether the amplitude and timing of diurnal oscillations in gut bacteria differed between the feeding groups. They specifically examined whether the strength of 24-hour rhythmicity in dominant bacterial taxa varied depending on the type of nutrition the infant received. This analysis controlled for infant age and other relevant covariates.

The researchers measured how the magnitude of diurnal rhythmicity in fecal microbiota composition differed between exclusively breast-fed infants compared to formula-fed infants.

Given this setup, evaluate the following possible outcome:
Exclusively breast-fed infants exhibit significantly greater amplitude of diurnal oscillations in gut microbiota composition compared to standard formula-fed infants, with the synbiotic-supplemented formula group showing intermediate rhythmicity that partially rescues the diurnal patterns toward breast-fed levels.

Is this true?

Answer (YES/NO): NO